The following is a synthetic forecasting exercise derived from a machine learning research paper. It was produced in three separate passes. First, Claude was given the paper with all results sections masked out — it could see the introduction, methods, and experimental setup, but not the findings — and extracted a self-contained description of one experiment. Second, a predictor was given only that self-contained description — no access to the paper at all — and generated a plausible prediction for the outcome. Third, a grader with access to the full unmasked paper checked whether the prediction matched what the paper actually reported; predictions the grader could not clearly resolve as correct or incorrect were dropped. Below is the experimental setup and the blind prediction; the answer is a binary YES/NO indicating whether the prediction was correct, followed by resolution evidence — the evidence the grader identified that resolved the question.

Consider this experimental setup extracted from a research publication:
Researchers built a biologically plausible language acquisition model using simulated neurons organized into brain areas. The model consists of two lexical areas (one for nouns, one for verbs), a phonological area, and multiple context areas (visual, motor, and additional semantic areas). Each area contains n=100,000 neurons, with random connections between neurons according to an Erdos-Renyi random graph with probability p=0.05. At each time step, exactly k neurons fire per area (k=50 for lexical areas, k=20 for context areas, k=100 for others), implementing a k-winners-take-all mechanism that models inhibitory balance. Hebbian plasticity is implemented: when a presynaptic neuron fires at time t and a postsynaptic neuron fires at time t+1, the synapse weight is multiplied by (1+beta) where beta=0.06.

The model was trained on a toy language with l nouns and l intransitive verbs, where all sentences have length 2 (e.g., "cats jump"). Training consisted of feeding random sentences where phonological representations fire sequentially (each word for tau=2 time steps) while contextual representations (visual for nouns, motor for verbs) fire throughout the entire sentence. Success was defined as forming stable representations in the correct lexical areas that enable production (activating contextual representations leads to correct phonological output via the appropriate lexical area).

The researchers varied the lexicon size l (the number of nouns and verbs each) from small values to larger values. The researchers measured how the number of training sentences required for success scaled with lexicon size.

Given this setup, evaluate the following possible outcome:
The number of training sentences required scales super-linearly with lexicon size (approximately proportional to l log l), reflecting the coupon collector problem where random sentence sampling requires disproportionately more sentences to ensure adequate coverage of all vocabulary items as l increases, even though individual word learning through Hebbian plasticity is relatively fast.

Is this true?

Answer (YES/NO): NO